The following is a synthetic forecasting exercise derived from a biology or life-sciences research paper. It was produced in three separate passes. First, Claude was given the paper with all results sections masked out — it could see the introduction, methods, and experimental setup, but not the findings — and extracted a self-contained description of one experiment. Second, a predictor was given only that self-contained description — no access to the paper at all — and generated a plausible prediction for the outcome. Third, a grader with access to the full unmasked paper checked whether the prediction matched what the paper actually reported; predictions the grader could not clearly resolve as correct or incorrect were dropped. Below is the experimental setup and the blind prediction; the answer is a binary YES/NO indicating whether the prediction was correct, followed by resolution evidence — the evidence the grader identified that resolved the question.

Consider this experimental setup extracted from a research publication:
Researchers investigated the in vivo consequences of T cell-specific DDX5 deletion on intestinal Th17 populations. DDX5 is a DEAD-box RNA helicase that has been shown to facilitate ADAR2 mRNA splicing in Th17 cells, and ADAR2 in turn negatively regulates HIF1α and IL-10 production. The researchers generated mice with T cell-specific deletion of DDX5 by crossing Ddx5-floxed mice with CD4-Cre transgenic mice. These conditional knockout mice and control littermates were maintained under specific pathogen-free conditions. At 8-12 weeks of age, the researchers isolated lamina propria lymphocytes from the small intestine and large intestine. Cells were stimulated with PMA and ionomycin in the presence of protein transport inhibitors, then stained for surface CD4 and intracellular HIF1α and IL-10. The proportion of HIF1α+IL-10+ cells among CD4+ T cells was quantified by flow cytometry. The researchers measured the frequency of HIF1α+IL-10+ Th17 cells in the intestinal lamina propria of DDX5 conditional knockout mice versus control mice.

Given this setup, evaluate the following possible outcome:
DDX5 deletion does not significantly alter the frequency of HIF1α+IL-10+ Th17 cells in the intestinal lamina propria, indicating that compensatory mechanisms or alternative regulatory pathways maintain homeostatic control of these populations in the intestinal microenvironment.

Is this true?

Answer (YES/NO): NO